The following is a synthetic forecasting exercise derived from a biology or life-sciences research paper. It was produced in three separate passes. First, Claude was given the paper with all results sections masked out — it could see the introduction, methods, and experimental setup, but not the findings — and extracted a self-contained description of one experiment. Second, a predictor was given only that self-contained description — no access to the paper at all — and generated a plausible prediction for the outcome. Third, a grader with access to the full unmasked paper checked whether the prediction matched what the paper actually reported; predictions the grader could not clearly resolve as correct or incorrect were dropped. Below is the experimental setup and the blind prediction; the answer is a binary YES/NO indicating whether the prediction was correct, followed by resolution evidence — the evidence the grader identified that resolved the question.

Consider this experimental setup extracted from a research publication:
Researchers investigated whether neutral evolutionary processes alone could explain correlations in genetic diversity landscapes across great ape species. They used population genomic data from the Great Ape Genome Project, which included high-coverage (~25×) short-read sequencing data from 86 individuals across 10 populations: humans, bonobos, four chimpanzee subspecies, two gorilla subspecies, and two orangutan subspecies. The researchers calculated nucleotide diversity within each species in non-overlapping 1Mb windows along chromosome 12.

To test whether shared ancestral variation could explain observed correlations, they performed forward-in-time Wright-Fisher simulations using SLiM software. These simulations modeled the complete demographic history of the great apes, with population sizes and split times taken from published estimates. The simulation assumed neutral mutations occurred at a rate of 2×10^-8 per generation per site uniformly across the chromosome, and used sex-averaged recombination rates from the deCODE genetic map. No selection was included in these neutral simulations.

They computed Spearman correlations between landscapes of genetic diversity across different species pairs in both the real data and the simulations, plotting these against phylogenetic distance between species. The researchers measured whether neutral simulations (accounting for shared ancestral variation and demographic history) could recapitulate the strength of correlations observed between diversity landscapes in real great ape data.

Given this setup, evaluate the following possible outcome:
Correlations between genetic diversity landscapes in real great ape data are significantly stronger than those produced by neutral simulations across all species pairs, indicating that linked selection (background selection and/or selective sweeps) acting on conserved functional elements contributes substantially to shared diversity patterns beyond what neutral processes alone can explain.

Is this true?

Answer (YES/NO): YES